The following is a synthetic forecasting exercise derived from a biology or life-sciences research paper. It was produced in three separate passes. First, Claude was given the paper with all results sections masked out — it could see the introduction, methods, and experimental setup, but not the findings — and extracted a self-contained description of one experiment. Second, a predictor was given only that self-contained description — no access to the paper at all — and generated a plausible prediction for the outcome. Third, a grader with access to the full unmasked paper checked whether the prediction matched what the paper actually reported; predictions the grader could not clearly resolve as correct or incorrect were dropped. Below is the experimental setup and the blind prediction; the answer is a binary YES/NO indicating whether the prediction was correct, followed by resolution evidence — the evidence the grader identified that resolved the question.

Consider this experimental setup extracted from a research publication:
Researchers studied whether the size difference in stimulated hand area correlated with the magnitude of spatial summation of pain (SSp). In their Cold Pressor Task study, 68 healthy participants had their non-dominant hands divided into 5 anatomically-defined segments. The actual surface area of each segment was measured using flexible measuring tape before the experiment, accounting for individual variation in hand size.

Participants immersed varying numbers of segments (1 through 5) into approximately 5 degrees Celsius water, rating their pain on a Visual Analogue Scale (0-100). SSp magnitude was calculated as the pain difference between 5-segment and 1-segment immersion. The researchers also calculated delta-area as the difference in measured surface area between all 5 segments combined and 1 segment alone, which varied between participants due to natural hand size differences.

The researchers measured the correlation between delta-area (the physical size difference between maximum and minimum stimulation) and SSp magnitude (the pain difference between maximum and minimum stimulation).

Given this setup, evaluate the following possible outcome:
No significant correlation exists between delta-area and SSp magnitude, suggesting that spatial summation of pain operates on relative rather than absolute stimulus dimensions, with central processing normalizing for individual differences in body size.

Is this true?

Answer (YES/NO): YES